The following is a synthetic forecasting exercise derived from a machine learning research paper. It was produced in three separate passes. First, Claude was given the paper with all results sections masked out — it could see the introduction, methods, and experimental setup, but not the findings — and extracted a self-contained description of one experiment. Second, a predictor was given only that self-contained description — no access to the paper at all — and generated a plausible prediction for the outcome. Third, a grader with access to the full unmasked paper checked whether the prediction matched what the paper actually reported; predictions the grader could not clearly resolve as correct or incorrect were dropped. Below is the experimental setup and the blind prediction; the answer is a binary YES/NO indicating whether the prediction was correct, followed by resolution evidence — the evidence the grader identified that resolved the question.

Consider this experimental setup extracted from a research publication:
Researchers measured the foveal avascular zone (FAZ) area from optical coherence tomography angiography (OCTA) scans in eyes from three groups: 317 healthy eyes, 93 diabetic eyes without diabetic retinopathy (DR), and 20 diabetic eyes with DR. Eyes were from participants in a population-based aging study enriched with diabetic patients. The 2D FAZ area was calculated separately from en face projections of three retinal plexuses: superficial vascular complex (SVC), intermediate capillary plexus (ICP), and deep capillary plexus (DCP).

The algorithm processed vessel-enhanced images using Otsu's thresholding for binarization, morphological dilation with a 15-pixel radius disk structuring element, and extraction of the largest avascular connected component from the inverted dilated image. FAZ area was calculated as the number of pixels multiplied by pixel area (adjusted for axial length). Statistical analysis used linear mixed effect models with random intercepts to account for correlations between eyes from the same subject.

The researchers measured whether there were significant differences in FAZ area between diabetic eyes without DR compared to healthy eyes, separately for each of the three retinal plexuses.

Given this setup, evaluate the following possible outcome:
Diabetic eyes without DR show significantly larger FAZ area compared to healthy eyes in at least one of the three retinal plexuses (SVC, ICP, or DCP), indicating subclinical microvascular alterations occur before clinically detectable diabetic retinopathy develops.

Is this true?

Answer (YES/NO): NO